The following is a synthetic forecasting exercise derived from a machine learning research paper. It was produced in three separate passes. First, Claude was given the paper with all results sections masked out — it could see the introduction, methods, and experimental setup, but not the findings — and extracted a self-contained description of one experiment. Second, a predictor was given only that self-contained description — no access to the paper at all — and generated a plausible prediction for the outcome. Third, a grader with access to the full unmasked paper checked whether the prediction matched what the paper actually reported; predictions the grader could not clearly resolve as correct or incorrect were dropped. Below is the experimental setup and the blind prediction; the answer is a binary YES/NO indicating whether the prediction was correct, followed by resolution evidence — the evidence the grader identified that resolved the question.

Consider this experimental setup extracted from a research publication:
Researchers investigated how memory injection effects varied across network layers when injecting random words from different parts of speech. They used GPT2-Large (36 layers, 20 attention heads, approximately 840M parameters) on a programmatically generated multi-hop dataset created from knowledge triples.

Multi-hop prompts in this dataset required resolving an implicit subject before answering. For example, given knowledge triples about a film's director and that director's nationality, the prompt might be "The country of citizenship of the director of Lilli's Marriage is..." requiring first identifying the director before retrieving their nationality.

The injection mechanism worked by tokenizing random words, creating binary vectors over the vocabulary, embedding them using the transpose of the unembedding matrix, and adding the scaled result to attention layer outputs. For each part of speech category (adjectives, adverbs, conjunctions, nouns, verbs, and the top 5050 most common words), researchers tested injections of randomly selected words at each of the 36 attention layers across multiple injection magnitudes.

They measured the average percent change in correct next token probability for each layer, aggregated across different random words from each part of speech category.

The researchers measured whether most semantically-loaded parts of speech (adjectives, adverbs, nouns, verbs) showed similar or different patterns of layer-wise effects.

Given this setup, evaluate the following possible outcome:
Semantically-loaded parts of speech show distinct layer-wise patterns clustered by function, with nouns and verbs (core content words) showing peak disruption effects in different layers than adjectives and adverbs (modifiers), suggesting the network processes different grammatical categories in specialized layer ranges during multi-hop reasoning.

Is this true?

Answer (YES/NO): NO